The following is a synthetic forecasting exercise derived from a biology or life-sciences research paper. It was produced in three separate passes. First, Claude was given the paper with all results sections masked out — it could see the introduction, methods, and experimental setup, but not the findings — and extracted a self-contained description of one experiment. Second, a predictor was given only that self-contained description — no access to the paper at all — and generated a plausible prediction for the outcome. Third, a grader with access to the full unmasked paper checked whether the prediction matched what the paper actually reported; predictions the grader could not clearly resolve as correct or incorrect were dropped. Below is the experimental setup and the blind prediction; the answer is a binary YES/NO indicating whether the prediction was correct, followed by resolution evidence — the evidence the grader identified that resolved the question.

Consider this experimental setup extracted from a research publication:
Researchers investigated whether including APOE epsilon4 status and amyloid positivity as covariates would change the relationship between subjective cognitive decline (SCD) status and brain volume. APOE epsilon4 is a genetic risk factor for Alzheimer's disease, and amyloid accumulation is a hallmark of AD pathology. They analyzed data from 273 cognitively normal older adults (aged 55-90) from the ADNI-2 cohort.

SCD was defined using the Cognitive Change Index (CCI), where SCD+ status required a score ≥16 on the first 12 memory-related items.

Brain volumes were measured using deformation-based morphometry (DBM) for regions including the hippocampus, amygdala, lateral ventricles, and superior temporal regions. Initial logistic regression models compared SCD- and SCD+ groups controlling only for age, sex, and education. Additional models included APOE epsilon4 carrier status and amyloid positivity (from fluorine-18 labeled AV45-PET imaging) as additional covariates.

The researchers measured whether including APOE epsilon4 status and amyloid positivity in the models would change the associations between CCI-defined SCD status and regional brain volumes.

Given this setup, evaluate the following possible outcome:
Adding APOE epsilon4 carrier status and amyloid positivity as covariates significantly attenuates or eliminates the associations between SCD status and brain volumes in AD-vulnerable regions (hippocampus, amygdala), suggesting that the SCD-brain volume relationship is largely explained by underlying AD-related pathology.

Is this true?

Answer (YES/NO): NO